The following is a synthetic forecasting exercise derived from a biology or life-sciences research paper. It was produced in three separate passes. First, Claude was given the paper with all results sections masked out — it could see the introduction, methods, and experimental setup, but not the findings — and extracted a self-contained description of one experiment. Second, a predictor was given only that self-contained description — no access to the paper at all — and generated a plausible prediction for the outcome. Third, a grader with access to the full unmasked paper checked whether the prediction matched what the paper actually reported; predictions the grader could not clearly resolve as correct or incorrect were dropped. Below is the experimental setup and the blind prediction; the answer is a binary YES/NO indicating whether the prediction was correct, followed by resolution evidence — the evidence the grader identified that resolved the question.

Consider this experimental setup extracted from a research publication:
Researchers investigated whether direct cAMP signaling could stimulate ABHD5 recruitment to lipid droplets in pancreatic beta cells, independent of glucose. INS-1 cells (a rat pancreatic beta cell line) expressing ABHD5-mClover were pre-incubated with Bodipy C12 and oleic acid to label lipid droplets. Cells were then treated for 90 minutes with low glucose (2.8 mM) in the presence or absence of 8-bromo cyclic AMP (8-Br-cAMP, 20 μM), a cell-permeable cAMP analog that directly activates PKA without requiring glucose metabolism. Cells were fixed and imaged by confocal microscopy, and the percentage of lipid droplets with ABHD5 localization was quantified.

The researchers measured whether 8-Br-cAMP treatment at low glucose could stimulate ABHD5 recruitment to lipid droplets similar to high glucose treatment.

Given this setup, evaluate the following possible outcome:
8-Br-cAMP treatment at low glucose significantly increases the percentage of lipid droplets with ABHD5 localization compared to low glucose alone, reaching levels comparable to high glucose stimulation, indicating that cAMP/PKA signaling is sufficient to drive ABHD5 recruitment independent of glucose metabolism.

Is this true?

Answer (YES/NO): NO